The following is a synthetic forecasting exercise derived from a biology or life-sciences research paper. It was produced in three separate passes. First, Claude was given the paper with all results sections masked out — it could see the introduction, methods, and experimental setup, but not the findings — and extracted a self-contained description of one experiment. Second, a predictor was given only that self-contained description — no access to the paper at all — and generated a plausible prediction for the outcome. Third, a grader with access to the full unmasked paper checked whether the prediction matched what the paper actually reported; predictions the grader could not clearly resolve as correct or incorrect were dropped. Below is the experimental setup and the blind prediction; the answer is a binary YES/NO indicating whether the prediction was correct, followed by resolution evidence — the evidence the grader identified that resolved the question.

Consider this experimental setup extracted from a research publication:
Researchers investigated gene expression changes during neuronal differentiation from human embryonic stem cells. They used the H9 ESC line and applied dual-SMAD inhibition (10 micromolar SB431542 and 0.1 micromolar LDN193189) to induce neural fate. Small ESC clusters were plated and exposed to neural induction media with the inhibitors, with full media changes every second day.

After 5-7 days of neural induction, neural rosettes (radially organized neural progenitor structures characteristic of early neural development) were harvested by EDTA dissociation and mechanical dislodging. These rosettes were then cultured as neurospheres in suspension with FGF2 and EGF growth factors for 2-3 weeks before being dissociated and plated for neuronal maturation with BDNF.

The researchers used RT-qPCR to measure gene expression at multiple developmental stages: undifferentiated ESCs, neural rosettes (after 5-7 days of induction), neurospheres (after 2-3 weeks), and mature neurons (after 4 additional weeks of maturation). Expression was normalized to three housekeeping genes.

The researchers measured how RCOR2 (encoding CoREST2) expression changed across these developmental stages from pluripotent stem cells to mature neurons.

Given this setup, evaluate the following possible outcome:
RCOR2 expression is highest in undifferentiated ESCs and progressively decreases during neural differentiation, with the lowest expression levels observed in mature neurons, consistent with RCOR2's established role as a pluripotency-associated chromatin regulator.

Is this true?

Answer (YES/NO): NO